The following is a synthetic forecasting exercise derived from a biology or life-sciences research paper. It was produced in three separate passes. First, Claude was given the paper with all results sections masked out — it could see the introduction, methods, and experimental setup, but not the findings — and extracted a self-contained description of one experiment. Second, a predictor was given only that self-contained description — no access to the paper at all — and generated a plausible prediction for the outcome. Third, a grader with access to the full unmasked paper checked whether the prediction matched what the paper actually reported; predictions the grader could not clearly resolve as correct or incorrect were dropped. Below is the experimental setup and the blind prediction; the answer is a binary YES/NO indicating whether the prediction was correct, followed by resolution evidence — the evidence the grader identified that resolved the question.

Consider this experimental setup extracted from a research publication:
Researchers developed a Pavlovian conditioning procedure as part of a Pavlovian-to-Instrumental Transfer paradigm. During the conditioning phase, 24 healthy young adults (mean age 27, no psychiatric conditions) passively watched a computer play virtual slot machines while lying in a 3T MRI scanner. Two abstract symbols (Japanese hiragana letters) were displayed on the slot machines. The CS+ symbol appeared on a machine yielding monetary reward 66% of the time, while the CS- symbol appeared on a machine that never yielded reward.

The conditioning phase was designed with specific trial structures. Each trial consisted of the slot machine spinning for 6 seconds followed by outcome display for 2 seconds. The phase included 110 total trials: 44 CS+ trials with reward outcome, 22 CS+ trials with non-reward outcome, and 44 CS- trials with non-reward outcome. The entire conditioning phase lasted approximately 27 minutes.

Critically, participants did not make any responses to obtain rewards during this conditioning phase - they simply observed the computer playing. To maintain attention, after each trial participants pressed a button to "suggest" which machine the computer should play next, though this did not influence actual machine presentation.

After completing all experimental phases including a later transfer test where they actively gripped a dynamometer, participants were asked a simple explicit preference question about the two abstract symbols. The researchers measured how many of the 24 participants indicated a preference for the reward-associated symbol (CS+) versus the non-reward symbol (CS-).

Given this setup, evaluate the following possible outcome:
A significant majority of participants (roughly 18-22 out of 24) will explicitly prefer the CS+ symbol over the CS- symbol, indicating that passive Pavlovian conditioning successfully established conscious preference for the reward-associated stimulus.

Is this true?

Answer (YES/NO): NO